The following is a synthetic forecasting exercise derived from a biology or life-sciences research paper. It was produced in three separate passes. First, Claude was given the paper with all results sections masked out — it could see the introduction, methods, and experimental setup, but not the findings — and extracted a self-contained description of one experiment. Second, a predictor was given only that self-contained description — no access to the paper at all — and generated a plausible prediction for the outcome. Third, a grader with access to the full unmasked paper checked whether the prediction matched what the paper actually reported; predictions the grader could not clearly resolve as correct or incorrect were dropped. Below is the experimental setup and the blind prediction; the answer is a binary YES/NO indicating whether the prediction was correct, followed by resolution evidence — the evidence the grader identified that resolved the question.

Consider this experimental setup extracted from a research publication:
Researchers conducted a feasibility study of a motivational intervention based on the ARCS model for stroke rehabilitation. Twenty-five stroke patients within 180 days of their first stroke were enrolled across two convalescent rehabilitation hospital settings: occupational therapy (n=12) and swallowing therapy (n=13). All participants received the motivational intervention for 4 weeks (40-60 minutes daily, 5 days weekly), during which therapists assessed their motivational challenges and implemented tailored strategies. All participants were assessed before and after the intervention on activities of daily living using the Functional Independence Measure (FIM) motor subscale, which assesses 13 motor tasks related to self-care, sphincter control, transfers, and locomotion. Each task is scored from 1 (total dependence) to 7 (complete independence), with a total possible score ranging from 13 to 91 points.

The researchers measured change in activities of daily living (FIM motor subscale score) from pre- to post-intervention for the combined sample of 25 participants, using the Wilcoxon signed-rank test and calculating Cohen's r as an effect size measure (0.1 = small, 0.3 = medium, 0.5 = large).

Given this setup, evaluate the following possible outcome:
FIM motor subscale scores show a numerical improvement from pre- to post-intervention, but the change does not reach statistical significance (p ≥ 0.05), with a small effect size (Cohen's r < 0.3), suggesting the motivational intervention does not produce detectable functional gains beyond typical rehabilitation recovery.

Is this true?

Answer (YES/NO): NO